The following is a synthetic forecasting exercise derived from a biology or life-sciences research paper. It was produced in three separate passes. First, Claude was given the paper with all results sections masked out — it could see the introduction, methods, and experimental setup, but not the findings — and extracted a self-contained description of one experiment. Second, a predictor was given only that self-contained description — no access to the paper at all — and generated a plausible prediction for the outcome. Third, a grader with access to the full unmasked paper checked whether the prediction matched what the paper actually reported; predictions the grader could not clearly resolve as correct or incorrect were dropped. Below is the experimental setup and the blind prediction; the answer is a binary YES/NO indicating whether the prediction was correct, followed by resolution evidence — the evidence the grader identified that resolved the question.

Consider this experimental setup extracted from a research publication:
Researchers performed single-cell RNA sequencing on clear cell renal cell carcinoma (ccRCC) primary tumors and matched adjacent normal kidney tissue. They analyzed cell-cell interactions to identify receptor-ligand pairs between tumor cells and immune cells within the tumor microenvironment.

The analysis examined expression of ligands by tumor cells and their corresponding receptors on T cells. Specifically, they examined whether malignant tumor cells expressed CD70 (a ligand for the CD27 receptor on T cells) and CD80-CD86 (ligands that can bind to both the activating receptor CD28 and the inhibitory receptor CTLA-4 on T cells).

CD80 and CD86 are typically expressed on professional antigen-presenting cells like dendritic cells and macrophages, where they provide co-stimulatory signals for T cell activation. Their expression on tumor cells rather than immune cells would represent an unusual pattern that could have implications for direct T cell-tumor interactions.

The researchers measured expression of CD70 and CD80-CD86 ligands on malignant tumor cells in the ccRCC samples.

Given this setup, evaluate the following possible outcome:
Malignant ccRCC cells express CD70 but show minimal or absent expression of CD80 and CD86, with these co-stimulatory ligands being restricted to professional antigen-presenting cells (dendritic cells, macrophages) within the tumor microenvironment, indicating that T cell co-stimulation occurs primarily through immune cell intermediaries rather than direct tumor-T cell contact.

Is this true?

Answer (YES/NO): NO